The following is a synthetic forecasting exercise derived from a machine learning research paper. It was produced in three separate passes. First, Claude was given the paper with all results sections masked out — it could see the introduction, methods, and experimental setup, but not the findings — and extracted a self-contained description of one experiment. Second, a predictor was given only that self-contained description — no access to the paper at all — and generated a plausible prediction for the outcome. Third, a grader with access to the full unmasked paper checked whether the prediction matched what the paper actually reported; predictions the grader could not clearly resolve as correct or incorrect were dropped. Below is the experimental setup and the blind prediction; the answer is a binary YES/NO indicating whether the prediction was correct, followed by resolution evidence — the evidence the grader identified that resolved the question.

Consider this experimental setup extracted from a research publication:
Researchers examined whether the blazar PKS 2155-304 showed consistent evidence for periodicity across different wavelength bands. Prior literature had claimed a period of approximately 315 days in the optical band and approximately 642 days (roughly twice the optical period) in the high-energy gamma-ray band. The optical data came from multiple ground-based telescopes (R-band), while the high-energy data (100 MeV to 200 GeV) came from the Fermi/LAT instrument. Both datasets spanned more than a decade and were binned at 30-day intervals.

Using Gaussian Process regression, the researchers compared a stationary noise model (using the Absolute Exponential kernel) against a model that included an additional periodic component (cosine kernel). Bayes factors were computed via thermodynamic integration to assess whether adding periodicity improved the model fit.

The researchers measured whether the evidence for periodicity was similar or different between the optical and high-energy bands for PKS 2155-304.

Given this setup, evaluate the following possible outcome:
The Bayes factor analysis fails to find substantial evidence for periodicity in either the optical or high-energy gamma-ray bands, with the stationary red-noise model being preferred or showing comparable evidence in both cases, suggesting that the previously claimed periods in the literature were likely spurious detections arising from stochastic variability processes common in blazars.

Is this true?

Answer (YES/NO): NO